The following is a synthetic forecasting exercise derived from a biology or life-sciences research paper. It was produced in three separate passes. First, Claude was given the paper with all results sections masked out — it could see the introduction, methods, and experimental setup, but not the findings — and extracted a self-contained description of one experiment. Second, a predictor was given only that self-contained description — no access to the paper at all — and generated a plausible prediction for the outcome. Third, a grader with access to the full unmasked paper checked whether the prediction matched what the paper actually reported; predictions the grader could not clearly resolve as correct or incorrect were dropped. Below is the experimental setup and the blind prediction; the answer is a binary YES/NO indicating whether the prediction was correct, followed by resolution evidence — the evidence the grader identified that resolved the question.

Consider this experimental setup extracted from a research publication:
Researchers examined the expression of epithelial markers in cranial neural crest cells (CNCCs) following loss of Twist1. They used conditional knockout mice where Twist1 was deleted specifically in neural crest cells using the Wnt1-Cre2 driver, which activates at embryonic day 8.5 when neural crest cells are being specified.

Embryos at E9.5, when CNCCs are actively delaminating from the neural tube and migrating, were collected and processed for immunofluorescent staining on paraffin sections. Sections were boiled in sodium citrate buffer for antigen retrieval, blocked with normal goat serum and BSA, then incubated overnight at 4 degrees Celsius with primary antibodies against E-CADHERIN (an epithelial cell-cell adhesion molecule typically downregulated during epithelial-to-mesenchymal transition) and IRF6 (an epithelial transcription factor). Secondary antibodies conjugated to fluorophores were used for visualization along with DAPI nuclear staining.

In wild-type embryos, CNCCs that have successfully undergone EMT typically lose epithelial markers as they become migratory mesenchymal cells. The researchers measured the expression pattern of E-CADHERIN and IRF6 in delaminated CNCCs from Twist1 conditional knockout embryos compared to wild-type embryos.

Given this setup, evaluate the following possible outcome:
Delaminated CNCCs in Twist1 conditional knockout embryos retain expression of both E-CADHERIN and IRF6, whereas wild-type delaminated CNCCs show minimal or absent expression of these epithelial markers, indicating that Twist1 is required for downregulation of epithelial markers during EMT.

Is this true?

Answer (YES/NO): YES